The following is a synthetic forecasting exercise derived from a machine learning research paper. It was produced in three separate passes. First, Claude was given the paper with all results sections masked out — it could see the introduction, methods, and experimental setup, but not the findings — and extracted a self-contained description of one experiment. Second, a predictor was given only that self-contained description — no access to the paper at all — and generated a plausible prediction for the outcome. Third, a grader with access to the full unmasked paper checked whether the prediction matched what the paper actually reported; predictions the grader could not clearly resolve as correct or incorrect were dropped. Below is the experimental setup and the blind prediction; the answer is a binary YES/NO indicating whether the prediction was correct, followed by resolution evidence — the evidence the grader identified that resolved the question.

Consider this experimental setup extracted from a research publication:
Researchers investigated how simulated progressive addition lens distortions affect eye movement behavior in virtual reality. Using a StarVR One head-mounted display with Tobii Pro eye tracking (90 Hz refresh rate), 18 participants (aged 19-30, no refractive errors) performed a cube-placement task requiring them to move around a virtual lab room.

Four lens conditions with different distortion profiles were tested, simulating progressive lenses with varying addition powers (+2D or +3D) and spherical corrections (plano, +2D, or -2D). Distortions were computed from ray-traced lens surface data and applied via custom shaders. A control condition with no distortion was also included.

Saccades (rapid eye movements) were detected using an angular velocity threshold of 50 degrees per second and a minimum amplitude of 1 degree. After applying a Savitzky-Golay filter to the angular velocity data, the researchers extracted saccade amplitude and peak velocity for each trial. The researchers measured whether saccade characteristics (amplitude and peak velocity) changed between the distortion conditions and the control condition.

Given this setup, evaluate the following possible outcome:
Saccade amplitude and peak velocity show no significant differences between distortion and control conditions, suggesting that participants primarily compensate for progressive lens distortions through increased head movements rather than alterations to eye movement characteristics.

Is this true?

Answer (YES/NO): YES